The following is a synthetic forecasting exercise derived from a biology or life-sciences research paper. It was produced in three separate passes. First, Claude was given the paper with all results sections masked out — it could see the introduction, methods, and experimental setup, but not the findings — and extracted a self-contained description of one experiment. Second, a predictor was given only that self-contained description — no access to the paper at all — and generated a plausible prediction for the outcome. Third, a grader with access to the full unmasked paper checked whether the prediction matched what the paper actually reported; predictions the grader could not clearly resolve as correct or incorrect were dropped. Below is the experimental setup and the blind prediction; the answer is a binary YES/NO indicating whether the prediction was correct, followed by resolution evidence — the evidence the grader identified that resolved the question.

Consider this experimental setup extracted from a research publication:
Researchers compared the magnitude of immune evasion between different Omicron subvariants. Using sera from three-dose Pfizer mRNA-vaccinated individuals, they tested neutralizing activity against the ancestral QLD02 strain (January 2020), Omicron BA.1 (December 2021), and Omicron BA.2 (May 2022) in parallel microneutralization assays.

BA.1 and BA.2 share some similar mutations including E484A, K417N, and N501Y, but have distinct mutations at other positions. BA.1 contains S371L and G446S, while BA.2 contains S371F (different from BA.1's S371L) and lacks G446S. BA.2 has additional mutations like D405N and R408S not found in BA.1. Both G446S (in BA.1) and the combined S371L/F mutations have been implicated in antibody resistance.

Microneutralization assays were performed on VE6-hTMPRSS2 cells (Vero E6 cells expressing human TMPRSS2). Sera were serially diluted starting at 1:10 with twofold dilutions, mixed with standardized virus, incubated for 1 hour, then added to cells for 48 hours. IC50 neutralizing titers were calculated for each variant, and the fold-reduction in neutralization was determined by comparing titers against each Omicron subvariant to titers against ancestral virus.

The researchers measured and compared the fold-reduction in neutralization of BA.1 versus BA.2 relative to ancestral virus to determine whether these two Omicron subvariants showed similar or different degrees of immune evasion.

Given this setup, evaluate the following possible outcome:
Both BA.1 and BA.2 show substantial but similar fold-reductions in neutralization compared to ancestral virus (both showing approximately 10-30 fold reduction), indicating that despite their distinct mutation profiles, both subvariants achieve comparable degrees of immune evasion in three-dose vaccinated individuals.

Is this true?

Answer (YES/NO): NO